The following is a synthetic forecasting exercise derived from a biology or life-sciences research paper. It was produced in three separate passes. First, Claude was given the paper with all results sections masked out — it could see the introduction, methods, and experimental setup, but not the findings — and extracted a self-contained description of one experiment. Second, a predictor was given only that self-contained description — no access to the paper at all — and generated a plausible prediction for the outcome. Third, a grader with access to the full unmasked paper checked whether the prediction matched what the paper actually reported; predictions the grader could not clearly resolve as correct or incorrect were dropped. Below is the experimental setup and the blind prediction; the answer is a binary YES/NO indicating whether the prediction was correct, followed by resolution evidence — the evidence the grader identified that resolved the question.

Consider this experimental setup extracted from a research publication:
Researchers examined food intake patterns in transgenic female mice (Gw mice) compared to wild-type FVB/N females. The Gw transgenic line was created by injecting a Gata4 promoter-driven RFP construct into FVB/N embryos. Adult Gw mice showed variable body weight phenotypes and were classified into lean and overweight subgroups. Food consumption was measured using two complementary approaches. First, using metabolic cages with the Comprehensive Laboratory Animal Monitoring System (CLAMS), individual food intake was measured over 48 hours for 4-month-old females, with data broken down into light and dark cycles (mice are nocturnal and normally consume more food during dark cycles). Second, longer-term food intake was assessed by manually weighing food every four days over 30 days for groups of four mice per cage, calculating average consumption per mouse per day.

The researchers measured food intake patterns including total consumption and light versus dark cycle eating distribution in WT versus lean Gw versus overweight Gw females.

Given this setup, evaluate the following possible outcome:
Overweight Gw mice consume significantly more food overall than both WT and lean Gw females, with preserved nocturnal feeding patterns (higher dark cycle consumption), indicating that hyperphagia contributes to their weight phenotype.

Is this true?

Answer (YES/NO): NO